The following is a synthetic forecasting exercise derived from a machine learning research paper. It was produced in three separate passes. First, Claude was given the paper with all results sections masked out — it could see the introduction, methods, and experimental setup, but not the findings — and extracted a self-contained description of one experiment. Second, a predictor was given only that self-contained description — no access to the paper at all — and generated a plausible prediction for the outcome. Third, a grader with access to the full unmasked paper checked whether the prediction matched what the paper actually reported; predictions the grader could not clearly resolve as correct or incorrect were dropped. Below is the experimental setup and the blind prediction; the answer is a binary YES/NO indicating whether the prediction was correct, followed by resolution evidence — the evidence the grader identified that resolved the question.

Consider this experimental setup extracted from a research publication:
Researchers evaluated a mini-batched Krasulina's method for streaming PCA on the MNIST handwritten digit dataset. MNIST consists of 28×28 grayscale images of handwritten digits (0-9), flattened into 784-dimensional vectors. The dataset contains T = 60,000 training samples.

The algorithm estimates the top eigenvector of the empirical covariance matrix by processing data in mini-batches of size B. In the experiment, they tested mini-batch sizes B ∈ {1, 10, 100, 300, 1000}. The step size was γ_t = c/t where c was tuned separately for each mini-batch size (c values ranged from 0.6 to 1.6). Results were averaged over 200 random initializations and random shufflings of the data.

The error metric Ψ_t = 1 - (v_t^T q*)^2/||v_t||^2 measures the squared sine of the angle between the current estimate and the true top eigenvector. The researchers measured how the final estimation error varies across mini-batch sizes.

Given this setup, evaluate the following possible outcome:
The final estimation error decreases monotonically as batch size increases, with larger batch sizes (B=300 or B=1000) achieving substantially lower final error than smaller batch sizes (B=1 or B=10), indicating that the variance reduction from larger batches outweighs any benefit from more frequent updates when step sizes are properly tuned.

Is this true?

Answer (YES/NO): NO